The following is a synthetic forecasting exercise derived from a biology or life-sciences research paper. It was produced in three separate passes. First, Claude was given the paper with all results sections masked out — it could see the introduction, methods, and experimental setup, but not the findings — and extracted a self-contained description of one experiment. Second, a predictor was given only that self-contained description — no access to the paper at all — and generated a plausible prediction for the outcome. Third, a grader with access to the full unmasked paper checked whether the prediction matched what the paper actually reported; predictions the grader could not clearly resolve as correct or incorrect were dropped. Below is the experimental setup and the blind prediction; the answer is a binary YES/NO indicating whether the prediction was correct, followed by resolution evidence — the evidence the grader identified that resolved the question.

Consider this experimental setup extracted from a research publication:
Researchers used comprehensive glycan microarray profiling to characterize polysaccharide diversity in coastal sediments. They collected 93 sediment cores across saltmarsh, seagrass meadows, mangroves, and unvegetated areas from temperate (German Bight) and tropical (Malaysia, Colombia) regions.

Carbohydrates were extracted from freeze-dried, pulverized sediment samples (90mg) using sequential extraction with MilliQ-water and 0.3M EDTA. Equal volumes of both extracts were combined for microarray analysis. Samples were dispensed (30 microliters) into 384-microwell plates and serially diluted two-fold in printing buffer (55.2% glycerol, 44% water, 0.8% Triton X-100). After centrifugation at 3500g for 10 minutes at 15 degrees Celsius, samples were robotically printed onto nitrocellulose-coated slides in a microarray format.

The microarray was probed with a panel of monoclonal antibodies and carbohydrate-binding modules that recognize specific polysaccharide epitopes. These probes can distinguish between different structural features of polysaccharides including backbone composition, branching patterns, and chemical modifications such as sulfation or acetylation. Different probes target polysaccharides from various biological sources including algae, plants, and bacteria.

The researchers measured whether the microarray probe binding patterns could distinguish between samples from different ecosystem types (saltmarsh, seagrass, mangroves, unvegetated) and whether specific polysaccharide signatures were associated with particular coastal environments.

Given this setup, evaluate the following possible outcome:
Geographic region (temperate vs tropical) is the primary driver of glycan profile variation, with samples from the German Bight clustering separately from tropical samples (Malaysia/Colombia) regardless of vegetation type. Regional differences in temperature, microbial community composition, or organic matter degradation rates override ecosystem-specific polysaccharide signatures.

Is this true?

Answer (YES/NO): NO